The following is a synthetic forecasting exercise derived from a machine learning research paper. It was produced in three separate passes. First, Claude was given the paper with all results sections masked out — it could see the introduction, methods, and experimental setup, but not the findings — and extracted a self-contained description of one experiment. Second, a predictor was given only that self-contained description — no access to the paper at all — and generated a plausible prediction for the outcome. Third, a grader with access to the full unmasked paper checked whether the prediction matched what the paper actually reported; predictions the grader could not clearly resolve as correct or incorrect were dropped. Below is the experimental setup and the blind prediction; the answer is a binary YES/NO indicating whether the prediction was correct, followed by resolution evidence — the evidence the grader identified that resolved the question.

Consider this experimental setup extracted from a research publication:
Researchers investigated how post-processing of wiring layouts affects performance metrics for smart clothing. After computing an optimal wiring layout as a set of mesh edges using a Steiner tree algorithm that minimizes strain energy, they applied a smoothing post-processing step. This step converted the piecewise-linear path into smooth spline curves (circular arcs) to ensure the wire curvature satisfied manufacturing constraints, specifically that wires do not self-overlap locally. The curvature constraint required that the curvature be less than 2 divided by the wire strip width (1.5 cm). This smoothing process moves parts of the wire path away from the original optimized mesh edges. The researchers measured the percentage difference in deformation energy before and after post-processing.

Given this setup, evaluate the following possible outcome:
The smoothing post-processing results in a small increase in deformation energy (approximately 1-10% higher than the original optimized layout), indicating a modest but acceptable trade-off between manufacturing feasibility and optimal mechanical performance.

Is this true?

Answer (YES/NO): YES